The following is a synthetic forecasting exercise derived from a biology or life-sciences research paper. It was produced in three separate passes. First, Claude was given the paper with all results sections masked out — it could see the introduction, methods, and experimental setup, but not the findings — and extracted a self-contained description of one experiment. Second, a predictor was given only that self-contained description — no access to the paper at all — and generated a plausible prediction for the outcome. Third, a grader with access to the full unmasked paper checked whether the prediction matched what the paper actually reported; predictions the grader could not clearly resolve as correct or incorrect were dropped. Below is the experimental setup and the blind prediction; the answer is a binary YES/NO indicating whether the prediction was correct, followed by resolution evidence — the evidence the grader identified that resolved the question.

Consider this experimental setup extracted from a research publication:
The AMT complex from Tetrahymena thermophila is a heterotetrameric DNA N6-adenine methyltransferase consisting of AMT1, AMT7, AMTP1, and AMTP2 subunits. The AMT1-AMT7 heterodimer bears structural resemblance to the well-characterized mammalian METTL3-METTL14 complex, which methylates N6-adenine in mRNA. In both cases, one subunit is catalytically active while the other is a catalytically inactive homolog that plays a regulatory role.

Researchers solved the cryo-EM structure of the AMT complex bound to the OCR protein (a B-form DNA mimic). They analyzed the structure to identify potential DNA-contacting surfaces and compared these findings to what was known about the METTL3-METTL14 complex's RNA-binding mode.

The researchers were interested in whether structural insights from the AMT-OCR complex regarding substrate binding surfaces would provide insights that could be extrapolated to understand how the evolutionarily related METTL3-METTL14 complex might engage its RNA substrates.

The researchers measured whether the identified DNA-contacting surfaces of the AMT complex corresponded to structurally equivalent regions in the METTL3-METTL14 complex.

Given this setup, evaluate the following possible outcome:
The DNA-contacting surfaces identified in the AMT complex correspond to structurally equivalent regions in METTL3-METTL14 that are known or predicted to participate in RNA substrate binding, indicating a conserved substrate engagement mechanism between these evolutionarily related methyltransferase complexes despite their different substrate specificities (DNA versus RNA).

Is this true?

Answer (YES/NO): NO